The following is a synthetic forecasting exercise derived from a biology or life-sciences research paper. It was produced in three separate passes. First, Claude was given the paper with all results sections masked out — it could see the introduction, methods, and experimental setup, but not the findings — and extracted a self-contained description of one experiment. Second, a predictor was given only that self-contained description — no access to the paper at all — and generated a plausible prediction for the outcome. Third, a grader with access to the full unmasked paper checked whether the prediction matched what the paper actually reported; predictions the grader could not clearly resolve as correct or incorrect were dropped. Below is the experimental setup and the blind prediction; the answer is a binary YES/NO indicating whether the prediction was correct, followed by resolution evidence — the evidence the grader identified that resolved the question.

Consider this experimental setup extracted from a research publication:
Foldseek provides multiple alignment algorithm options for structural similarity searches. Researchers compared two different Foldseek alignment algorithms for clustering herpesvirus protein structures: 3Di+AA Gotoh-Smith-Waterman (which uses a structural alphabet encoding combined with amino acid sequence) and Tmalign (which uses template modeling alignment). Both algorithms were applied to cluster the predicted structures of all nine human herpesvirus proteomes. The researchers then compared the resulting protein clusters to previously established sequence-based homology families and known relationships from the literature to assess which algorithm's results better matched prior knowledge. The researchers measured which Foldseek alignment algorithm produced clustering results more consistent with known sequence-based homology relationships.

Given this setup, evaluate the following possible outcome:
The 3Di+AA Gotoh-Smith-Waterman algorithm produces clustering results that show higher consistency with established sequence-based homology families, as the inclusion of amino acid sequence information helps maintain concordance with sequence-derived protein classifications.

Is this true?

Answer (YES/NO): YES